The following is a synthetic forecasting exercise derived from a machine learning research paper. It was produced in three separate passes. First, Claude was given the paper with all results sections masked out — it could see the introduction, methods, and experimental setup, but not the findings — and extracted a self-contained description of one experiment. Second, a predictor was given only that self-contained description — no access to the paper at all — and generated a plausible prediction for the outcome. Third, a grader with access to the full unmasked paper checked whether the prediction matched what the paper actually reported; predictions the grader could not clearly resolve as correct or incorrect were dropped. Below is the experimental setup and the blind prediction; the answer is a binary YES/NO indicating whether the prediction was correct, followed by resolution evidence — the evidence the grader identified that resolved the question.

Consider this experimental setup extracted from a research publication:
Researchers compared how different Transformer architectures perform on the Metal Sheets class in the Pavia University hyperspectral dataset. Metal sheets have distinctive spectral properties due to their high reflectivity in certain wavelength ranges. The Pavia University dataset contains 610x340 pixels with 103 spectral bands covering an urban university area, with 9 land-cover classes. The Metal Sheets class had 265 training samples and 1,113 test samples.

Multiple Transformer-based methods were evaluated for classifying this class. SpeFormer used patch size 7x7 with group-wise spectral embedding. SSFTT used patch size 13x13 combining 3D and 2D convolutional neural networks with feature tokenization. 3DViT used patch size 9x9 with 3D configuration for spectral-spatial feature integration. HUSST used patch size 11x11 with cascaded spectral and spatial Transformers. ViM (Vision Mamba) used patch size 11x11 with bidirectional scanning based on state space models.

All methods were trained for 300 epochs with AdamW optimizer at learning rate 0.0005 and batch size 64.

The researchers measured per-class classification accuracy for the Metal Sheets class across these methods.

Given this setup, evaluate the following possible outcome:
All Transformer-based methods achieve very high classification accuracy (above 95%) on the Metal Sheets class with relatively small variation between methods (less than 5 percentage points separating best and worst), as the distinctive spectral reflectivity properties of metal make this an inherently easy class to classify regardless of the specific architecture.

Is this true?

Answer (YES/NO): YES